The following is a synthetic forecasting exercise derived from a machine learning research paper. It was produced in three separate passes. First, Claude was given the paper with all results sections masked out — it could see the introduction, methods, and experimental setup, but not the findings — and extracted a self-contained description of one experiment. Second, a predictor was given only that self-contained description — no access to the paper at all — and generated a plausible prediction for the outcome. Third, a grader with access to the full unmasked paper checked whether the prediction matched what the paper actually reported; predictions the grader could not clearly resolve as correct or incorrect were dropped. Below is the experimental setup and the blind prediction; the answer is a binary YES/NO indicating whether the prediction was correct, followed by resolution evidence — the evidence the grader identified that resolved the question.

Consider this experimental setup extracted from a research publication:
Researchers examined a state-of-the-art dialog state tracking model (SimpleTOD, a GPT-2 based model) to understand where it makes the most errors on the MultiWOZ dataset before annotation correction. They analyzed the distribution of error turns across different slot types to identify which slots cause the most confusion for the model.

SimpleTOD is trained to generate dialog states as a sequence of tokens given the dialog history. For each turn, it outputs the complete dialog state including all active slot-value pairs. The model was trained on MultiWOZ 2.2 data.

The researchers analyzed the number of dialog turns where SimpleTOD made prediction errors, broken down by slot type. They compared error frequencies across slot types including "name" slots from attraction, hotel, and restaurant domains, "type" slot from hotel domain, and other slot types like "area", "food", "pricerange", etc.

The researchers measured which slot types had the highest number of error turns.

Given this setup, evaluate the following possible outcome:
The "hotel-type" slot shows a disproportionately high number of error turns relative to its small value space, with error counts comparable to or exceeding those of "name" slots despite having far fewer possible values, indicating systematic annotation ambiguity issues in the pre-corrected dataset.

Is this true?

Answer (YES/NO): YES